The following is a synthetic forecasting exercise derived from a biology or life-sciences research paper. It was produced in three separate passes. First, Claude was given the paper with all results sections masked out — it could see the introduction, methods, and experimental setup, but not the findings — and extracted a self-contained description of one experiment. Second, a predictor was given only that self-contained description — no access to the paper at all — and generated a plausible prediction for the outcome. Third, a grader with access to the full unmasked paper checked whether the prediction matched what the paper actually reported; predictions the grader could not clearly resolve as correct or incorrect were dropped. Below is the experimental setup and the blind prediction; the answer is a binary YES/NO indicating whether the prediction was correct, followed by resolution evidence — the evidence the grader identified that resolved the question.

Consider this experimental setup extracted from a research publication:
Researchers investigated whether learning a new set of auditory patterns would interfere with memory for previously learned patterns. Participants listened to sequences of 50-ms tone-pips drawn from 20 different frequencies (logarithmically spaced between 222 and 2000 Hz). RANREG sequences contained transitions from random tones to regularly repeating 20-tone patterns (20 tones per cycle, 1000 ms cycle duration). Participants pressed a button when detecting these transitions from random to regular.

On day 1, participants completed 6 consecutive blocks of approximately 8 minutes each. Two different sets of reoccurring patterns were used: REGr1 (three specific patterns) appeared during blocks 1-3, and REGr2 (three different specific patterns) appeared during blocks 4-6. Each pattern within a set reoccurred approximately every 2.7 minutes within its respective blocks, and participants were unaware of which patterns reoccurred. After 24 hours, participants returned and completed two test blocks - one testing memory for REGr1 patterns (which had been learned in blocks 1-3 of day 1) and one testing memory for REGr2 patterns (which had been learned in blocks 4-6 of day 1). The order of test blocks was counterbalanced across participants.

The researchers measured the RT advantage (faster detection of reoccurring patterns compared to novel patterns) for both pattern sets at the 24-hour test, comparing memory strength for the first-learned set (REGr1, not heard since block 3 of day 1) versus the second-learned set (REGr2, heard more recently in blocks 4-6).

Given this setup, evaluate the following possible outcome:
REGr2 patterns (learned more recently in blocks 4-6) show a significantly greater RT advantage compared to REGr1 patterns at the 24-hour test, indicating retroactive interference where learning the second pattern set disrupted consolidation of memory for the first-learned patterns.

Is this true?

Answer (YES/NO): NO